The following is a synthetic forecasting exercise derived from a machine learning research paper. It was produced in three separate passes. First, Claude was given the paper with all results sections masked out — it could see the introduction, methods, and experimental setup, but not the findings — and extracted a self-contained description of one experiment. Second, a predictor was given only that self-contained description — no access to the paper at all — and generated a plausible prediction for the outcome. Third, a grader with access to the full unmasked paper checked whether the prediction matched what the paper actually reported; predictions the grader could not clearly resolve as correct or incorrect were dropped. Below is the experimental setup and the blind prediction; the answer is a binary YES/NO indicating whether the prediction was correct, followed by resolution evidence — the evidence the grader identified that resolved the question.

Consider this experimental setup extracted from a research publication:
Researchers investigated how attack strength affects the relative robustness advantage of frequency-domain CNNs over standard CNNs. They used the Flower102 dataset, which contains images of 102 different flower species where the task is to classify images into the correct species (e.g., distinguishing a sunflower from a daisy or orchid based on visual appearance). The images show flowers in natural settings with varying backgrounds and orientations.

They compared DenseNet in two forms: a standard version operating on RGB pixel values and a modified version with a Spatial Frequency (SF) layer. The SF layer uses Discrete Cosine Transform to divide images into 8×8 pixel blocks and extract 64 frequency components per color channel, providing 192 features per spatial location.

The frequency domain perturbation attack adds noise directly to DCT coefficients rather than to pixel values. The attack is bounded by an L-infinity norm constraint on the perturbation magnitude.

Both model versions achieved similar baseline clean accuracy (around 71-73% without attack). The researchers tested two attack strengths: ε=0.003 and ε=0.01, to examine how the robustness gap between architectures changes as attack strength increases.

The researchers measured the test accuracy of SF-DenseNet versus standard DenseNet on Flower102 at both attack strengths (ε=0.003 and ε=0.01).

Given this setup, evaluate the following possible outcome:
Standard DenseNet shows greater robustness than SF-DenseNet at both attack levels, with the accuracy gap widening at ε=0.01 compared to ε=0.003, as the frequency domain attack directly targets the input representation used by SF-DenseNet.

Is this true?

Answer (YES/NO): NO